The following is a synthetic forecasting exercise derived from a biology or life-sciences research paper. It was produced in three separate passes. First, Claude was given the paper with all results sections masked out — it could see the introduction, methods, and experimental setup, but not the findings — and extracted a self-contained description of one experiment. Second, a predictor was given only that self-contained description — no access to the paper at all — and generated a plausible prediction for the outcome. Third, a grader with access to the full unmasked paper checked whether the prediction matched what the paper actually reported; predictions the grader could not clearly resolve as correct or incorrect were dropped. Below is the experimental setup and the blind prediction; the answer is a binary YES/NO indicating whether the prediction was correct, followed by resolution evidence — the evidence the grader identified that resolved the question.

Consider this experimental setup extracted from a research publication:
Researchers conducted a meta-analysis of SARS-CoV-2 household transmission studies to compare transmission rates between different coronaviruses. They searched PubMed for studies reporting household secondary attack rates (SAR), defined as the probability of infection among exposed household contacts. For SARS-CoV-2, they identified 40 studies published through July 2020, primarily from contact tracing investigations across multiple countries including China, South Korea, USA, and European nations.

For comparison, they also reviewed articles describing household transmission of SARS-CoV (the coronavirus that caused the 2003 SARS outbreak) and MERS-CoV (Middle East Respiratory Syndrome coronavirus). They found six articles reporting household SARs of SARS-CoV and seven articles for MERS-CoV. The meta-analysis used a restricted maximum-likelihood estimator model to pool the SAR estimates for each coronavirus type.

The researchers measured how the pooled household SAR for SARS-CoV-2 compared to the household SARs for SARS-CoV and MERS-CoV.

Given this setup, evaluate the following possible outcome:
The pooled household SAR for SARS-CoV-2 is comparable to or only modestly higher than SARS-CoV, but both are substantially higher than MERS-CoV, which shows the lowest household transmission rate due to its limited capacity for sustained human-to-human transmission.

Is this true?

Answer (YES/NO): NO